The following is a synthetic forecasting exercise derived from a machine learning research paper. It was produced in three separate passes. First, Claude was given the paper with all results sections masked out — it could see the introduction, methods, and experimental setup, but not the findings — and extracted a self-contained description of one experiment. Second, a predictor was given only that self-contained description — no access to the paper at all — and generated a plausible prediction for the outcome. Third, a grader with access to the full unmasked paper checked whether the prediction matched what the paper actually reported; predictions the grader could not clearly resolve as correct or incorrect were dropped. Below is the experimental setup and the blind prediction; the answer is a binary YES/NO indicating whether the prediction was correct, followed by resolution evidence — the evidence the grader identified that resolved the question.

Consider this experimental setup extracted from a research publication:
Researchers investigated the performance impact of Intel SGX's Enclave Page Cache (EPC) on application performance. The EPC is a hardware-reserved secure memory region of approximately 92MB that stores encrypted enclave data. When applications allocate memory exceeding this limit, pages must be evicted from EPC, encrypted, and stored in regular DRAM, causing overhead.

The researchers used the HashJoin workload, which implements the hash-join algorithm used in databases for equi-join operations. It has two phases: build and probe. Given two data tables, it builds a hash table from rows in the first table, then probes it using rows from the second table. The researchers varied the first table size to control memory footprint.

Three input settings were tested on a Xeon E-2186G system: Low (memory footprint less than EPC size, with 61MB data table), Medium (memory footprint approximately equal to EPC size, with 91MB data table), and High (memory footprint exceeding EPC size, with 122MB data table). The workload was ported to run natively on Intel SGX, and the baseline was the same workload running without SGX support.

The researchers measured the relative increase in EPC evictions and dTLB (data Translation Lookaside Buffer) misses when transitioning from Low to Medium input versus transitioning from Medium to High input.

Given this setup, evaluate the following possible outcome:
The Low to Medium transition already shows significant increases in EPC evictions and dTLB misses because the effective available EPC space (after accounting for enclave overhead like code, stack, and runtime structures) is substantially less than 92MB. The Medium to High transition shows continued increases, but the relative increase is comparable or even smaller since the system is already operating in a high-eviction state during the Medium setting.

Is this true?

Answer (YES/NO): YES